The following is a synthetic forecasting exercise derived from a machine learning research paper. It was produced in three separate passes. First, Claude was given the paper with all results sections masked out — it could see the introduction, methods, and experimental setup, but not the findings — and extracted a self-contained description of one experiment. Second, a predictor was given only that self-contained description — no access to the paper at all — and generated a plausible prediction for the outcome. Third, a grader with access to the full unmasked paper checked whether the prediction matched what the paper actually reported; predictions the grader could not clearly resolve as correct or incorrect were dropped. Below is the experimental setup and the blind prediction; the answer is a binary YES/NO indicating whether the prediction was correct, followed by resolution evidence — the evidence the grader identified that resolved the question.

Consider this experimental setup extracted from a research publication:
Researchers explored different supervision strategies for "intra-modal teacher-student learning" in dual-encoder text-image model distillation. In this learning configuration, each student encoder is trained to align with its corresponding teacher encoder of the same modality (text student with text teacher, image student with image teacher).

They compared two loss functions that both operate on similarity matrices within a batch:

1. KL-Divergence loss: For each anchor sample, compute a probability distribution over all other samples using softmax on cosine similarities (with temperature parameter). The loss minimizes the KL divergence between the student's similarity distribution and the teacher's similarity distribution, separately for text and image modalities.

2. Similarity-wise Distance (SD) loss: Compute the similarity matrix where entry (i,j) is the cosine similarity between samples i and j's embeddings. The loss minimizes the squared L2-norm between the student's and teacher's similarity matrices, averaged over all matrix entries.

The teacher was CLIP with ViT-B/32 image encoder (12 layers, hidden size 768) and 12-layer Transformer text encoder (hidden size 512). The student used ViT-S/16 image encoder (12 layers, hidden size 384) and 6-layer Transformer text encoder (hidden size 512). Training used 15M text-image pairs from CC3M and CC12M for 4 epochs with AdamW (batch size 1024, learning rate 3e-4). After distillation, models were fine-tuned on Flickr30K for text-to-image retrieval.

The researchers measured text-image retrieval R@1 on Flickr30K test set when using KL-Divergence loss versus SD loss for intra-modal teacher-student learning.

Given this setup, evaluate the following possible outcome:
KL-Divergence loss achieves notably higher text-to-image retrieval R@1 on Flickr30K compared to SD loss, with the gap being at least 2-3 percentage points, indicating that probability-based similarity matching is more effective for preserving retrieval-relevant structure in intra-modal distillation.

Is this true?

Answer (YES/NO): NO